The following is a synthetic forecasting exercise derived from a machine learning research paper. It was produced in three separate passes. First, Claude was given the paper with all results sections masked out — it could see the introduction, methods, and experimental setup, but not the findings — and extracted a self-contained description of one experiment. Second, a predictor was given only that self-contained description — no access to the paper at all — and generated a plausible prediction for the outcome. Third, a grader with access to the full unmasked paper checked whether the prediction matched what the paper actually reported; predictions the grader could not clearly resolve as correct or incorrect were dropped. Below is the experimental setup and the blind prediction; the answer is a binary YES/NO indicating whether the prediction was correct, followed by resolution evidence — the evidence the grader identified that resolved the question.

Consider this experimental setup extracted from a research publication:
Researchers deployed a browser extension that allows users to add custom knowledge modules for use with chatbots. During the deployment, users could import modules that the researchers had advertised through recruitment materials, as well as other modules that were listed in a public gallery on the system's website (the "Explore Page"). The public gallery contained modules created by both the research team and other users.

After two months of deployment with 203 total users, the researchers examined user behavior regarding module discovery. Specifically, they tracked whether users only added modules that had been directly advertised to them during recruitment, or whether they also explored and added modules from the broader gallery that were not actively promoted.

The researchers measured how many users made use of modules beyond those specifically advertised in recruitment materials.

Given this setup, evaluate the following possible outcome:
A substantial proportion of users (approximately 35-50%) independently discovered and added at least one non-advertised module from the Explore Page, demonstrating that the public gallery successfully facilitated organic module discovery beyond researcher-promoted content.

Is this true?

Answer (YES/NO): NO